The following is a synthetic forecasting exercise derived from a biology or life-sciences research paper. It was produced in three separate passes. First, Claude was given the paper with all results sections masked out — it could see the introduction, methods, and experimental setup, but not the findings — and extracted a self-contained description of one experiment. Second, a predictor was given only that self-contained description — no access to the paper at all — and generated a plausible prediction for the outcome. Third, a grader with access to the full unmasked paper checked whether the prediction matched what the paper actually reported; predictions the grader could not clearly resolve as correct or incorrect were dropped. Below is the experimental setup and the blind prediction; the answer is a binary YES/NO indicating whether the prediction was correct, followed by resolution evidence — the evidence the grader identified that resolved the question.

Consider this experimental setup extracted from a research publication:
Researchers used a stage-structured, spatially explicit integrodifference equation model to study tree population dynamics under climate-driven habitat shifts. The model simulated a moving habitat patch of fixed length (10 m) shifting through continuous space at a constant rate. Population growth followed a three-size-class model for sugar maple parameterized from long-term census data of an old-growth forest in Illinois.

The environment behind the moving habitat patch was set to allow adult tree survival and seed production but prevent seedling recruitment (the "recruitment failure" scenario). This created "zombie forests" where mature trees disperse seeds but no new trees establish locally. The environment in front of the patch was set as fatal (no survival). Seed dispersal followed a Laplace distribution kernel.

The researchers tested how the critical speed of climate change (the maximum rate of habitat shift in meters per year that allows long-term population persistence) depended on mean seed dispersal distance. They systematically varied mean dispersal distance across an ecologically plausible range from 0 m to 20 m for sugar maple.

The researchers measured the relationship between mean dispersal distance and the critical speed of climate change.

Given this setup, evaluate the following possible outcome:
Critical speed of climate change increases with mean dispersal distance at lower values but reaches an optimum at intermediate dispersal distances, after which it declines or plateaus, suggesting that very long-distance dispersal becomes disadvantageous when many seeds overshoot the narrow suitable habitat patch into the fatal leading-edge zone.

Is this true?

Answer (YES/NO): YES